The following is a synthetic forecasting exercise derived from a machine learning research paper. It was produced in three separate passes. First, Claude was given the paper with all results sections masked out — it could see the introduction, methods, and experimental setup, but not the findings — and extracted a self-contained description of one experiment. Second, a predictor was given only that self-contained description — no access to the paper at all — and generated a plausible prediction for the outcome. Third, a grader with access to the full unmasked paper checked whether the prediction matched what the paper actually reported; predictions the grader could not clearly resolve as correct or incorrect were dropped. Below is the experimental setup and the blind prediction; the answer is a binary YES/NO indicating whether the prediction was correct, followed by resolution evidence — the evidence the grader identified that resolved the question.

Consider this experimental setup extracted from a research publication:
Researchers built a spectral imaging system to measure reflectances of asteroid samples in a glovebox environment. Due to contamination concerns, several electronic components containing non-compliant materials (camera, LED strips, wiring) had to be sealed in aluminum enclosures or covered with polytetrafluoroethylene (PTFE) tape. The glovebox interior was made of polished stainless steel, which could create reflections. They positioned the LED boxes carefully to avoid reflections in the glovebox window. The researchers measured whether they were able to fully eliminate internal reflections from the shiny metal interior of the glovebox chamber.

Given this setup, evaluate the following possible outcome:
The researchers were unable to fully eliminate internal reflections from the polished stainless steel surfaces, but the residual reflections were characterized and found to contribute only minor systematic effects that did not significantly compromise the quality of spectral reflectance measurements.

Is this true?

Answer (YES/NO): NO